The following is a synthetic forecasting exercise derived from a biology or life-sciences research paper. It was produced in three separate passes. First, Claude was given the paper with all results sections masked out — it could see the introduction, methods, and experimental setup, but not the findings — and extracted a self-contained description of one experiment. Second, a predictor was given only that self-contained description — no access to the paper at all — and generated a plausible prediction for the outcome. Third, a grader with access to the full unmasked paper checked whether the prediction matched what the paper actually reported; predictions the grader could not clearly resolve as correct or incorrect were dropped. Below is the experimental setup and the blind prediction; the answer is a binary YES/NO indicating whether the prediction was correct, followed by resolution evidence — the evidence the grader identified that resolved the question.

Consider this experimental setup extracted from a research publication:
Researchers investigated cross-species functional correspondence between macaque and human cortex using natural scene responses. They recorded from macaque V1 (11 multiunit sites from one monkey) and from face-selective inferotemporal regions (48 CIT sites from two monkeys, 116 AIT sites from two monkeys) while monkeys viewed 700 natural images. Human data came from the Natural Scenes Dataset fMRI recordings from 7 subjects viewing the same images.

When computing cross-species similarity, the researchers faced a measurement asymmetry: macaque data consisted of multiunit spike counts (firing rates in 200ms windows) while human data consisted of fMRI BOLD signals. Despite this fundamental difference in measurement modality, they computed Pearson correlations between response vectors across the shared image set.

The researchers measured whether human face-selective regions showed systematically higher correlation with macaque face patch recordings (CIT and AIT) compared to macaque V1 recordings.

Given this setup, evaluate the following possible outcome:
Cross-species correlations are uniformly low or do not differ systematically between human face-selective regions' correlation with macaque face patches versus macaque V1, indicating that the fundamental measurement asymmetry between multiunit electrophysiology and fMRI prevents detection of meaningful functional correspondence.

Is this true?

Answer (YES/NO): NO